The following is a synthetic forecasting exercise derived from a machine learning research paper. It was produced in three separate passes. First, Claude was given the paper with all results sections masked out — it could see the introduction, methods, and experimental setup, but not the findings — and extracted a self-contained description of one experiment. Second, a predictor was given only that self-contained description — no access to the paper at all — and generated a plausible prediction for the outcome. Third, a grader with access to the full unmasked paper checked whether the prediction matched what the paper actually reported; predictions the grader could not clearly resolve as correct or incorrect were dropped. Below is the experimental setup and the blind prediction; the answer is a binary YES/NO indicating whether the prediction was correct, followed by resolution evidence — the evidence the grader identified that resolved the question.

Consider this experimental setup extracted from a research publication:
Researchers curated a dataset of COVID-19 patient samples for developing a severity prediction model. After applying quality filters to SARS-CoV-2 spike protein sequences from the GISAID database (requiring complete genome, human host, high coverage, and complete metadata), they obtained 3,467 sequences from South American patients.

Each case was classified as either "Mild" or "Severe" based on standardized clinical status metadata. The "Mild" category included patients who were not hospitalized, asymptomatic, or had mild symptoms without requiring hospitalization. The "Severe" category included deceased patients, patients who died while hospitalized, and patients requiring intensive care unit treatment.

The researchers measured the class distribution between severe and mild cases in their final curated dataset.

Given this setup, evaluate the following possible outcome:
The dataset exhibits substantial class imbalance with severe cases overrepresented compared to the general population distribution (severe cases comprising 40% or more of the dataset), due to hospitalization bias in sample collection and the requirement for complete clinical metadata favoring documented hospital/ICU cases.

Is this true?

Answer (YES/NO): YES